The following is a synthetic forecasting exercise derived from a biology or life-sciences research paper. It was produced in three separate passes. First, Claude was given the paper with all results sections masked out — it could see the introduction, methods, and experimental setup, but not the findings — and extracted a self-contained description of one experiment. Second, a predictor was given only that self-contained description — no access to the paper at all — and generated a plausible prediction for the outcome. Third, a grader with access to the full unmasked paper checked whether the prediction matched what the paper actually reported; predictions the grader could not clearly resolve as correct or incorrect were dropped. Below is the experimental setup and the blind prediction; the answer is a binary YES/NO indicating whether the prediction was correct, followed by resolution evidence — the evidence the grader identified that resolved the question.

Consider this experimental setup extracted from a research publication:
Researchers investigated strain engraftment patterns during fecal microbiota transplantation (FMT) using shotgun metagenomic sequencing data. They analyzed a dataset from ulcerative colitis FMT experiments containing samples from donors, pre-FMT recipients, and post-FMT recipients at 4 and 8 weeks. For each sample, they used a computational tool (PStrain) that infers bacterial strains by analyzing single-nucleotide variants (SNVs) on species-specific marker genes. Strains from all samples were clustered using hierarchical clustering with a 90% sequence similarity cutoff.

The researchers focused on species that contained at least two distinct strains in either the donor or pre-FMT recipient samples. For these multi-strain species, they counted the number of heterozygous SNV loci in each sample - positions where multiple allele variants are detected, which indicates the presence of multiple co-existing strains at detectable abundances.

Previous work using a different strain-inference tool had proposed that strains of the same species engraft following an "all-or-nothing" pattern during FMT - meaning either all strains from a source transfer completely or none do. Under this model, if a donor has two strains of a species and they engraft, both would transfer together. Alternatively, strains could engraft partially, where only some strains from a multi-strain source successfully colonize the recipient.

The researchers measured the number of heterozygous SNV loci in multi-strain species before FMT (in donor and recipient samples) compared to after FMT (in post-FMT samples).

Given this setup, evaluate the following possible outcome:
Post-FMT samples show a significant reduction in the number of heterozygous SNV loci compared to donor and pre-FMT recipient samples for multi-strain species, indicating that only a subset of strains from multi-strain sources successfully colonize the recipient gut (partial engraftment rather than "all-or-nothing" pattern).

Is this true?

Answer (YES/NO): YES